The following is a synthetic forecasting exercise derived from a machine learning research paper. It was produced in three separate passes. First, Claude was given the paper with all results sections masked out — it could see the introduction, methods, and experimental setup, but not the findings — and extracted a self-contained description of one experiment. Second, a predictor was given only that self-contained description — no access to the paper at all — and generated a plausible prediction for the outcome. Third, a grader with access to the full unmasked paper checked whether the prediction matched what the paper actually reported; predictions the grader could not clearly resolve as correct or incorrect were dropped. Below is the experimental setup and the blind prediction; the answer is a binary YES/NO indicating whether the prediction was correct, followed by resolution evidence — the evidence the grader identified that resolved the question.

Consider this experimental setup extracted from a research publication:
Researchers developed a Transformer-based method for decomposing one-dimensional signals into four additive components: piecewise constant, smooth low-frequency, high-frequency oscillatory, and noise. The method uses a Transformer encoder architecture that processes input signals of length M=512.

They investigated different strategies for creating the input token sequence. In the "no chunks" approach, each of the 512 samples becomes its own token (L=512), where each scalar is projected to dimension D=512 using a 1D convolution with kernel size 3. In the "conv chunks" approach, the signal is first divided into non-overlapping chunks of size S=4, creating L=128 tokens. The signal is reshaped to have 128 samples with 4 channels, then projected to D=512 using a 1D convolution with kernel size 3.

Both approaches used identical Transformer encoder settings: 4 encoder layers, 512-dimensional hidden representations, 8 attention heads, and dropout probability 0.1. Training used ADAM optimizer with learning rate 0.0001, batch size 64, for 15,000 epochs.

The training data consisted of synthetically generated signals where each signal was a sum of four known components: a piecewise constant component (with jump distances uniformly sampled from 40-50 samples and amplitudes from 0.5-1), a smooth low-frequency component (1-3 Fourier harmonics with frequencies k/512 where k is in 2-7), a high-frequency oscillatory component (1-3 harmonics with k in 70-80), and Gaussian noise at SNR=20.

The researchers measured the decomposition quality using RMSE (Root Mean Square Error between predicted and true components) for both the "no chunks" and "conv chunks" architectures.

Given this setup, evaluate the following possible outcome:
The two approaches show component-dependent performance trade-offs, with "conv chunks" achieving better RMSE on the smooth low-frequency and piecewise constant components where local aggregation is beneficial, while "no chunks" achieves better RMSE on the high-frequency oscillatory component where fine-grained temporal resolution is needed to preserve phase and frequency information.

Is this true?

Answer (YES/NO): NO